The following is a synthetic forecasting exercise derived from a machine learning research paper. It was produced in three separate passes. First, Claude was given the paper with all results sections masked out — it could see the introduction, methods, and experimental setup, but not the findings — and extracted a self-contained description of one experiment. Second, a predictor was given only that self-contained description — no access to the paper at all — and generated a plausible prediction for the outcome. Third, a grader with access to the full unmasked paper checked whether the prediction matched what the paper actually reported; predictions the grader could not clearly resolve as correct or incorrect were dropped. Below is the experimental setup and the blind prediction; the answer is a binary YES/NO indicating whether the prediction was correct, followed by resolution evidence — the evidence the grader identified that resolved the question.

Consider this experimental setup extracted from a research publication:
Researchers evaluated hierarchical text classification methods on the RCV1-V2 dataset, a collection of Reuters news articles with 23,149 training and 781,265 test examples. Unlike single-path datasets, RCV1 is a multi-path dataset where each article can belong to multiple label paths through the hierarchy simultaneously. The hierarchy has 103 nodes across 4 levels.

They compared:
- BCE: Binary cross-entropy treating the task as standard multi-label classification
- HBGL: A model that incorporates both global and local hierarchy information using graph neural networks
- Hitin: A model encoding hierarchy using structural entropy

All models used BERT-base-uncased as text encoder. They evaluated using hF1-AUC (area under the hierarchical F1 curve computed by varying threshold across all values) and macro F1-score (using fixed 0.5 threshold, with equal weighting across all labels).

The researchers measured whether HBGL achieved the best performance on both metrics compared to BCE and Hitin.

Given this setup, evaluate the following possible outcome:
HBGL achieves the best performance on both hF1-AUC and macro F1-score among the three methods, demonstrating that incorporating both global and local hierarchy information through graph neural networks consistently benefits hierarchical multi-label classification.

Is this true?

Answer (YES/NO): NO